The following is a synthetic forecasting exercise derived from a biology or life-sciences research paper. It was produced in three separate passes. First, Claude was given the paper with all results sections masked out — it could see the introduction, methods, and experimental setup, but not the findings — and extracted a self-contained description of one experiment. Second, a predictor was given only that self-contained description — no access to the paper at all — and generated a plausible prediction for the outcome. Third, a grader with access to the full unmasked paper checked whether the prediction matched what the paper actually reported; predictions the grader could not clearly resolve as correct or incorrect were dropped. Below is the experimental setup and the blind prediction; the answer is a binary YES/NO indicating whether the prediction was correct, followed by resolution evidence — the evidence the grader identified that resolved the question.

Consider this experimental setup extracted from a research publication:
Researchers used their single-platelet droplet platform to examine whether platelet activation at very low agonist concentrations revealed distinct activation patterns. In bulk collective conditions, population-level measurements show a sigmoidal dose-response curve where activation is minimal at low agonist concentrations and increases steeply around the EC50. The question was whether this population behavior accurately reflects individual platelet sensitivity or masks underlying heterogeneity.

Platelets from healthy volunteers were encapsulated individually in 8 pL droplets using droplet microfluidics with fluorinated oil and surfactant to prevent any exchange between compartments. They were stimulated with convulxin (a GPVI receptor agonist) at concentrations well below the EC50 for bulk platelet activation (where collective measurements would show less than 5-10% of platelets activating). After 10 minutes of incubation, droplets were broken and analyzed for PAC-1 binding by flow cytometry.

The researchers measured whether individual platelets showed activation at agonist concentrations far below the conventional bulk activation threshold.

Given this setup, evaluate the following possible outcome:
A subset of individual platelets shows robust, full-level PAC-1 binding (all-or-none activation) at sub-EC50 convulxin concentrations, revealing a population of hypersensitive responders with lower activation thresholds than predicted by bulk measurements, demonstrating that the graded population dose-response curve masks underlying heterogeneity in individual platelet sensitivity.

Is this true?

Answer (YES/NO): NO